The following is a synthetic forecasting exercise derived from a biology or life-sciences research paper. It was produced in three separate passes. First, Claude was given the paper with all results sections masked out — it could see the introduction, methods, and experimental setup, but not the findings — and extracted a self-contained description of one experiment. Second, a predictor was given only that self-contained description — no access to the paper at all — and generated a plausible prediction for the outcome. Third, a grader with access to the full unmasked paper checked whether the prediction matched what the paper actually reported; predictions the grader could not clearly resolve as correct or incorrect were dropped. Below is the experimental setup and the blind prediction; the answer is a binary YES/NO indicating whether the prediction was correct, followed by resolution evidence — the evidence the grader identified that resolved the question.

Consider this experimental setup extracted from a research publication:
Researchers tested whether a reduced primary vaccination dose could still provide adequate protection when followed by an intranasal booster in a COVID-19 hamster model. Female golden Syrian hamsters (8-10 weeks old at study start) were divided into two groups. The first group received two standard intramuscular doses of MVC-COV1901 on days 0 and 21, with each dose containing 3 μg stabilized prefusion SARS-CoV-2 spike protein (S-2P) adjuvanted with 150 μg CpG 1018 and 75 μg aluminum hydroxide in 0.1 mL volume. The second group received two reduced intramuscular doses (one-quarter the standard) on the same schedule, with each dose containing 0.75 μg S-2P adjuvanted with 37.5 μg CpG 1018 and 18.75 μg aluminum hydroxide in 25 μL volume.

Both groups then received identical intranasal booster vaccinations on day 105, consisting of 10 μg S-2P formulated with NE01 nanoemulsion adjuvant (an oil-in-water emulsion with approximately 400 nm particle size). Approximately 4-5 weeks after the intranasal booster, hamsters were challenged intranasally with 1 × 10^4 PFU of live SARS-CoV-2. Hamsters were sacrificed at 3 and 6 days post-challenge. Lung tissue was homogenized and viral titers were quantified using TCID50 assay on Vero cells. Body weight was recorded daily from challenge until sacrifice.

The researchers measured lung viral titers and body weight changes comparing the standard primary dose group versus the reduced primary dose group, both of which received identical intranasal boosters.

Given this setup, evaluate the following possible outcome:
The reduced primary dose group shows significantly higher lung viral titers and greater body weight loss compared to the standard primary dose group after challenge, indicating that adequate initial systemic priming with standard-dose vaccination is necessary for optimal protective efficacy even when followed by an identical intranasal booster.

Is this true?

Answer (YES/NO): NO